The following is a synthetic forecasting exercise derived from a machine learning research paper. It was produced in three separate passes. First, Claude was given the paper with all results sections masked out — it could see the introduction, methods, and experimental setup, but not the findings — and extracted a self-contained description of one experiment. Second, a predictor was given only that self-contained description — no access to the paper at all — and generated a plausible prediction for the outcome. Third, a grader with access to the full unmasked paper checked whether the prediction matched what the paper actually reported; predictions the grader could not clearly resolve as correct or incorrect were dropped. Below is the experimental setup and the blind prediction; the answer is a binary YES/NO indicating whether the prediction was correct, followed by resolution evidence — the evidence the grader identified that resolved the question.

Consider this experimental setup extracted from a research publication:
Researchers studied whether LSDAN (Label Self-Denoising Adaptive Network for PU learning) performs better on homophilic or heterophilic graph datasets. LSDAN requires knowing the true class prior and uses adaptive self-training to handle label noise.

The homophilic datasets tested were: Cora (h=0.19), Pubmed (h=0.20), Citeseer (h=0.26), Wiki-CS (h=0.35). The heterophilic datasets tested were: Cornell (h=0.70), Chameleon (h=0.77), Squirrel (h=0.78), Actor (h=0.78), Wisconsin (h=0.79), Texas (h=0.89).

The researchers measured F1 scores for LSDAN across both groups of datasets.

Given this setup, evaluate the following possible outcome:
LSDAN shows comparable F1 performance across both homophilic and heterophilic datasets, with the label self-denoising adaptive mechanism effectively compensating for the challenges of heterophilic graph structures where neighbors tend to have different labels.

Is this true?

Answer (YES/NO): NO